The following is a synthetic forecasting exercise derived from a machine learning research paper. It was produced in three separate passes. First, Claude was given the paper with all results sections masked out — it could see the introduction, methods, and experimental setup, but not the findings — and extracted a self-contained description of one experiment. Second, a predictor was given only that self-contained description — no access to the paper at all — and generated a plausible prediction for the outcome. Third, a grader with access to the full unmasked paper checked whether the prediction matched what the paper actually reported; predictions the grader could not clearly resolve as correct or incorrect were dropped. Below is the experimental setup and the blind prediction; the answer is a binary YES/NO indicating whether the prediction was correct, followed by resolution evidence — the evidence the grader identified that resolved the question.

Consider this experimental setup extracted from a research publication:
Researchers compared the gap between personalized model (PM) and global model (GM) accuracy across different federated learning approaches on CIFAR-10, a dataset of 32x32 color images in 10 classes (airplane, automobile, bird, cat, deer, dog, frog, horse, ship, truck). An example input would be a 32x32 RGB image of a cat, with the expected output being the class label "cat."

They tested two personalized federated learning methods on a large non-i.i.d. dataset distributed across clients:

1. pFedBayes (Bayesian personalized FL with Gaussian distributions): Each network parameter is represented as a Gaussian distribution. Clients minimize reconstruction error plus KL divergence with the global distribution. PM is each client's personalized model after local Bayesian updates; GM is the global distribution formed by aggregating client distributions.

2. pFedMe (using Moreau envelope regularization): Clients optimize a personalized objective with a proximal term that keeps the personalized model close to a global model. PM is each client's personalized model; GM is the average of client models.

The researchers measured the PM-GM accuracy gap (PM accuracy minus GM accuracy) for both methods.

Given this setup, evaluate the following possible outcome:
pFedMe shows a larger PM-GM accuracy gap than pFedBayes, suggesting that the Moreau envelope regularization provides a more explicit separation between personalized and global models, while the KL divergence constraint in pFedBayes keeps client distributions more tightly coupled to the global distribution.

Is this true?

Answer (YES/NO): NO